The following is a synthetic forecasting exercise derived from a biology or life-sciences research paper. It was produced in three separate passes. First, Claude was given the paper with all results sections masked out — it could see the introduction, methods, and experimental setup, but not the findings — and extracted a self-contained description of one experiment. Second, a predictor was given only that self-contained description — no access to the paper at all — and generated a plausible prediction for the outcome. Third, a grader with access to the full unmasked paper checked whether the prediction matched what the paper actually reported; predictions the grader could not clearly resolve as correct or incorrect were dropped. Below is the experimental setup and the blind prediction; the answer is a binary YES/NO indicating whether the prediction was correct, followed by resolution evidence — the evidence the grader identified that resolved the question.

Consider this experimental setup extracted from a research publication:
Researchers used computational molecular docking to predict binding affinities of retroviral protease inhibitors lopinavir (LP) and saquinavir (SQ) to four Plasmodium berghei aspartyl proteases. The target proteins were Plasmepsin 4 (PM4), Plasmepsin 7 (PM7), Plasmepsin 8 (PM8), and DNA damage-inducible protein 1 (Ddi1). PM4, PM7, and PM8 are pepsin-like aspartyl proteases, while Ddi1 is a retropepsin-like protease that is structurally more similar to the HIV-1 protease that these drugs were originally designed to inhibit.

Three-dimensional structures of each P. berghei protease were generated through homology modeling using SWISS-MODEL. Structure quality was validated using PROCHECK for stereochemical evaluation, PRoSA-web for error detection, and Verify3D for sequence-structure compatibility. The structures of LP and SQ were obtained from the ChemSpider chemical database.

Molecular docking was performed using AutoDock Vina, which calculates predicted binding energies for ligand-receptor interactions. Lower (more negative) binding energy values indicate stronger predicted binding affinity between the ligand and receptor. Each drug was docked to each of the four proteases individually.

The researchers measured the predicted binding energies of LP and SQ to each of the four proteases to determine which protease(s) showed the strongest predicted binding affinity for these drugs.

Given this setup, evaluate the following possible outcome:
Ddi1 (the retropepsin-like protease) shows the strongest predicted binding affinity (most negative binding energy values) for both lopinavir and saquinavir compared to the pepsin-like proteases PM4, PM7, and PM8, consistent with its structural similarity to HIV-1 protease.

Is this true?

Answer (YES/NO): NO